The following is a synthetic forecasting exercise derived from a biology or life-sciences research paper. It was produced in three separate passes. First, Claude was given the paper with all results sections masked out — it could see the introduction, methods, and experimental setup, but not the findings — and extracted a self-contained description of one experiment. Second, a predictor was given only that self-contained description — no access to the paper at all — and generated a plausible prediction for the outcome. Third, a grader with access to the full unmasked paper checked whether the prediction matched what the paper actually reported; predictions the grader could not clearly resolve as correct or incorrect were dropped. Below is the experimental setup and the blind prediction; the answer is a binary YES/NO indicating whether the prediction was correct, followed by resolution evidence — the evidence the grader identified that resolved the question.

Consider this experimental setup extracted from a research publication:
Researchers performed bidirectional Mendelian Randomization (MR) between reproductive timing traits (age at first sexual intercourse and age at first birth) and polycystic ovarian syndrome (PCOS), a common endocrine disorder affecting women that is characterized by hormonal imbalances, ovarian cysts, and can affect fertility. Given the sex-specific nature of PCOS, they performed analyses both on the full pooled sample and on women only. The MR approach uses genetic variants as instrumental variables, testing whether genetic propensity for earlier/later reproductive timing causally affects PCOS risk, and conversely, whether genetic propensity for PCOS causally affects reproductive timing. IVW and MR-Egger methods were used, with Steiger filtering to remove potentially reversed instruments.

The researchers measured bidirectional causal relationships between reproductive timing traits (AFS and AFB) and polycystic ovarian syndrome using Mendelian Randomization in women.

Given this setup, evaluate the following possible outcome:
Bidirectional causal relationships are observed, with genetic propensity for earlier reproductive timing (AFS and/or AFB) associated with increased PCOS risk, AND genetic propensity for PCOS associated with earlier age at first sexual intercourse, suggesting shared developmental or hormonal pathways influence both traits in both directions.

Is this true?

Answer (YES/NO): NO